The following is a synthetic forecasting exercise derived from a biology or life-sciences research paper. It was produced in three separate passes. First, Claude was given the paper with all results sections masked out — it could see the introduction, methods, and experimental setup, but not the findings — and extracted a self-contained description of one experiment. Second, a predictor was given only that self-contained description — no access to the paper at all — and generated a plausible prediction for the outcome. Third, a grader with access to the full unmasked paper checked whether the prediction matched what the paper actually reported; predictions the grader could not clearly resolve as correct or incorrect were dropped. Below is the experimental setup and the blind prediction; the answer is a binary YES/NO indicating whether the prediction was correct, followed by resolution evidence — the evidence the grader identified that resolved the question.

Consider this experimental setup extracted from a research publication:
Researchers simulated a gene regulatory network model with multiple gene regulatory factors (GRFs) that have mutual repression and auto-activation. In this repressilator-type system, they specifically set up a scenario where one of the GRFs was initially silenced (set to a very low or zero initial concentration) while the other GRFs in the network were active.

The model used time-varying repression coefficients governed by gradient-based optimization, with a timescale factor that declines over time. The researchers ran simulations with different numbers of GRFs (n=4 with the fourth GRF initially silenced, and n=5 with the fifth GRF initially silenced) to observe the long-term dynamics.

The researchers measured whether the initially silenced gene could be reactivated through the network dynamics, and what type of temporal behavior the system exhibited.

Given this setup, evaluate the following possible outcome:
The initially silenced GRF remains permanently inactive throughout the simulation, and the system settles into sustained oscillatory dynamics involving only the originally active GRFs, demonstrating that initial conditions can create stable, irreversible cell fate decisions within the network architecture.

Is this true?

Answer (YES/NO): NO